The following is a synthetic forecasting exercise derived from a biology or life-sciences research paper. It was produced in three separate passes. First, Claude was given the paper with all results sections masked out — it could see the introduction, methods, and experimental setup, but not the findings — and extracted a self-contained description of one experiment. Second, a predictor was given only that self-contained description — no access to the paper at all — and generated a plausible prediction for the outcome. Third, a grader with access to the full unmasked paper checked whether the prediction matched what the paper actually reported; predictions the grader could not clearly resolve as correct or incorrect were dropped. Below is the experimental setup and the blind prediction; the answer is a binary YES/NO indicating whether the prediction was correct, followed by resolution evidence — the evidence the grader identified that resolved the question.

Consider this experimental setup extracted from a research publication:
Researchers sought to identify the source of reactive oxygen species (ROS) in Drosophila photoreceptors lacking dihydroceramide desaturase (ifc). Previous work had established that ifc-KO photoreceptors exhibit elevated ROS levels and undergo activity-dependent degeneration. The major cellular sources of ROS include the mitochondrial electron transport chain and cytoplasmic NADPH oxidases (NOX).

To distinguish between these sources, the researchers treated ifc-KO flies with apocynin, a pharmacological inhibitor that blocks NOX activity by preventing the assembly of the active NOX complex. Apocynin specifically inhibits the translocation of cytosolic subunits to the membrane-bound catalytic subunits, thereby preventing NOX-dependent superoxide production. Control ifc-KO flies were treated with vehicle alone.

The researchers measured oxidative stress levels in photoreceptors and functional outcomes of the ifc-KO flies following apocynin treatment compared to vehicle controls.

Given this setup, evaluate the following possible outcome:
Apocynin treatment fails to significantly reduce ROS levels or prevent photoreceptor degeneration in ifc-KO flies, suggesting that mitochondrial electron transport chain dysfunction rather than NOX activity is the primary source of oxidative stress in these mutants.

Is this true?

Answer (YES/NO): NO